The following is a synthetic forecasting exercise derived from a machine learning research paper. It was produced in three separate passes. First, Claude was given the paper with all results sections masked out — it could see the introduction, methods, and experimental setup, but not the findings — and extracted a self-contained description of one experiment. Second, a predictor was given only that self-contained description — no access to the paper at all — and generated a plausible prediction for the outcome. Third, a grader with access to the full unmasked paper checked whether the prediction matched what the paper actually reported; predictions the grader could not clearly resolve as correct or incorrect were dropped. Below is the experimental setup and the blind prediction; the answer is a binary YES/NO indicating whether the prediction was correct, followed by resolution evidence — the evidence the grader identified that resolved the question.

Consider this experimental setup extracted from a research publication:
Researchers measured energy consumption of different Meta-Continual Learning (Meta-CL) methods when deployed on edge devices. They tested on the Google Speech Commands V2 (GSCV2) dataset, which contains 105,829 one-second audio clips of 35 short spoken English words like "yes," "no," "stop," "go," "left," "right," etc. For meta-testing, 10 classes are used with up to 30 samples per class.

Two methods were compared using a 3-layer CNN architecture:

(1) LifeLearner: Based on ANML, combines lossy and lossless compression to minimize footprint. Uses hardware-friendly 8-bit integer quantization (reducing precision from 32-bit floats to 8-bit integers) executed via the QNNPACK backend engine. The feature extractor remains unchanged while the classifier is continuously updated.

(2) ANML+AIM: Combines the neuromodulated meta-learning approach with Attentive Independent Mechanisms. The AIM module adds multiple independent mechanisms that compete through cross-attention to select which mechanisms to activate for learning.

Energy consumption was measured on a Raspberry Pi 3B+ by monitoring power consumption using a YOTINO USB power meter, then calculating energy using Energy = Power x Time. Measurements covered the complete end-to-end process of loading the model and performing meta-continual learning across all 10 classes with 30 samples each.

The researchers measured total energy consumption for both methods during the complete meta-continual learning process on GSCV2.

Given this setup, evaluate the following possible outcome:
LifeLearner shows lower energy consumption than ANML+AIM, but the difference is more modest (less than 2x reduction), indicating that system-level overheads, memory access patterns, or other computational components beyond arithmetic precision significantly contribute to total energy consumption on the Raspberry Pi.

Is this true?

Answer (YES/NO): NO